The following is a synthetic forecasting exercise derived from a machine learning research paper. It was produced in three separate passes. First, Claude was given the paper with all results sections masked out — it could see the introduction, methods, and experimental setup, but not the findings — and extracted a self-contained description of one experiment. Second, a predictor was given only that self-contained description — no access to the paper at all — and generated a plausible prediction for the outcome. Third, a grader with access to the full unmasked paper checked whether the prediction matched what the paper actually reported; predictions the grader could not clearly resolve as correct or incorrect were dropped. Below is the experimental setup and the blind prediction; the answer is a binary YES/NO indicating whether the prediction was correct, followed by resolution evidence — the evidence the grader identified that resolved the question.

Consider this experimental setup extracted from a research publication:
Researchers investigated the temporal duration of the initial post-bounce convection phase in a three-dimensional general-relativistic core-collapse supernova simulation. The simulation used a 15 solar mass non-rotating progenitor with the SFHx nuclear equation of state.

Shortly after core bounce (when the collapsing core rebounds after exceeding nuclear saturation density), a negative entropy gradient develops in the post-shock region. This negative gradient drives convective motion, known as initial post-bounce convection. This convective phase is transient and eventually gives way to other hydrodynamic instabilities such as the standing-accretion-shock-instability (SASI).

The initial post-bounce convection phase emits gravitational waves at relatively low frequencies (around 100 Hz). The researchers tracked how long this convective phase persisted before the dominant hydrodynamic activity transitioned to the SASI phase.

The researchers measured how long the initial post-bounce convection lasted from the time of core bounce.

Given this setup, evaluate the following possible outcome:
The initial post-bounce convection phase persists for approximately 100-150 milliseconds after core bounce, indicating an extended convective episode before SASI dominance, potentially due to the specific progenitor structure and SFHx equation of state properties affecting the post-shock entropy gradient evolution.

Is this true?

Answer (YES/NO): YES